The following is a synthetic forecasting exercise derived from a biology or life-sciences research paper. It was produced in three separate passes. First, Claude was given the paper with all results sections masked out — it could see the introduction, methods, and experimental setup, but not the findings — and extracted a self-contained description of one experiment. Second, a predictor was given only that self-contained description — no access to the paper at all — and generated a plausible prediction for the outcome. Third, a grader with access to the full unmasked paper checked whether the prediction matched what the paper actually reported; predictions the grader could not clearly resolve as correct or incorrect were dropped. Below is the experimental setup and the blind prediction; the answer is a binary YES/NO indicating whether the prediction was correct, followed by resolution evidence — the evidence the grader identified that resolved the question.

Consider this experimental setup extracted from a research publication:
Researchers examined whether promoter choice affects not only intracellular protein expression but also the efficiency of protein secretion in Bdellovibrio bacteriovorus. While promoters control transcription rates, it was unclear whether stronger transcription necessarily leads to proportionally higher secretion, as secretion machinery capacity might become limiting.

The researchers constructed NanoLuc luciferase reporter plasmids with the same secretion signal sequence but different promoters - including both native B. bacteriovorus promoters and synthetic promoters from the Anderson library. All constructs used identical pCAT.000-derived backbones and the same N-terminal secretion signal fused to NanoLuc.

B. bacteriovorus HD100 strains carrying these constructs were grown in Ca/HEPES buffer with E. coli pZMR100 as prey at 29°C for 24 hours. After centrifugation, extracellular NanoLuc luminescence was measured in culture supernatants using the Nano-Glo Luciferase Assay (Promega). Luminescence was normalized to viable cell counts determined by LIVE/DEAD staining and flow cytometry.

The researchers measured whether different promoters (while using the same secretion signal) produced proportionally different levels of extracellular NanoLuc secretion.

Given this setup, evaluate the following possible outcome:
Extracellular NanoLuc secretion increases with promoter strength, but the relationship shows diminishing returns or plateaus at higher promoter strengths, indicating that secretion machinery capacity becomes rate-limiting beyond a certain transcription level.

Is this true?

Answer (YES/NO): NO